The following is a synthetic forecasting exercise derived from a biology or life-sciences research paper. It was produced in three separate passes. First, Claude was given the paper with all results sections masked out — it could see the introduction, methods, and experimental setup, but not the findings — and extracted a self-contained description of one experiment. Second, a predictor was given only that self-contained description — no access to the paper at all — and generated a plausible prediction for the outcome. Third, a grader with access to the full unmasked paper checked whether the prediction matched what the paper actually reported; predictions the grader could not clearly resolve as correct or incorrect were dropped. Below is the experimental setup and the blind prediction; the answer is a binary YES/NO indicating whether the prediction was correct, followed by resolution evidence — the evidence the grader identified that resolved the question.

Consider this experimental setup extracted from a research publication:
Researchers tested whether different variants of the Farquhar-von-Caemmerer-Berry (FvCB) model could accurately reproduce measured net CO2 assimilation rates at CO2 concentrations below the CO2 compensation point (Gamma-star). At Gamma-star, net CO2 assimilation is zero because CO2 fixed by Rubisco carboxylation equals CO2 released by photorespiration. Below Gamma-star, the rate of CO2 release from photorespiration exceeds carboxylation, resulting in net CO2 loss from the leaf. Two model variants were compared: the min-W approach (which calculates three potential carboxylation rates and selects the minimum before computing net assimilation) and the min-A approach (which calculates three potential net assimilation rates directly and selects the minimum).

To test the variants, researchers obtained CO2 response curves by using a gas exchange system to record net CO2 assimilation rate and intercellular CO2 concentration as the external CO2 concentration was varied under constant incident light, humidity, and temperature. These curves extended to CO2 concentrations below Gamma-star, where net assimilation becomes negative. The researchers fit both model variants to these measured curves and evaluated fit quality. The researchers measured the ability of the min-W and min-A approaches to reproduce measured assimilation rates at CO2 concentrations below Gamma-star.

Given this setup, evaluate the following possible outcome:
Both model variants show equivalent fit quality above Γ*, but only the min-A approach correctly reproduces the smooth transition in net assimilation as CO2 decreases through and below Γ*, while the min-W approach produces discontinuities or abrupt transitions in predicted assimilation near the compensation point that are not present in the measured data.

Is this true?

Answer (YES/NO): NO